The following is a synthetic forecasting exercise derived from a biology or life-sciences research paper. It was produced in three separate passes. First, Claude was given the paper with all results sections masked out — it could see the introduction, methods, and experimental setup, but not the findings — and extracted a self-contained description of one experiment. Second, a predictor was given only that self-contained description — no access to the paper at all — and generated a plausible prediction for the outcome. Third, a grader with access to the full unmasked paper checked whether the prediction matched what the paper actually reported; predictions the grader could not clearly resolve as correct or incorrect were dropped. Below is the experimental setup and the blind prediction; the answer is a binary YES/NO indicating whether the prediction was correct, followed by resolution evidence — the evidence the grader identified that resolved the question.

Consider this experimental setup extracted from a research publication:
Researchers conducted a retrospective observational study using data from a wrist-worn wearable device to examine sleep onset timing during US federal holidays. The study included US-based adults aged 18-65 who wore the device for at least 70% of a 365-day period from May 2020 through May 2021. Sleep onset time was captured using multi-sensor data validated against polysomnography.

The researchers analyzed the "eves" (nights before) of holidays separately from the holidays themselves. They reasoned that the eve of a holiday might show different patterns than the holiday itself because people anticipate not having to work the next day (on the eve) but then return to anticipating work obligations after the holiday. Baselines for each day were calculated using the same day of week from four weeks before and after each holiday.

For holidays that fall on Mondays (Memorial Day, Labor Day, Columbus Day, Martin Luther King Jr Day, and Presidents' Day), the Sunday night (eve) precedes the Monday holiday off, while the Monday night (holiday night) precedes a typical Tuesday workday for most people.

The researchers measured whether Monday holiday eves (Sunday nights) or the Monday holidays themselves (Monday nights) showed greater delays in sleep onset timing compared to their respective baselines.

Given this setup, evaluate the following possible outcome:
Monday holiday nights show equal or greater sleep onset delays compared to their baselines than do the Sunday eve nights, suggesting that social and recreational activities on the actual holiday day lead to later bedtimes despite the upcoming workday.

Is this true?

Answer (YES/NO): NO